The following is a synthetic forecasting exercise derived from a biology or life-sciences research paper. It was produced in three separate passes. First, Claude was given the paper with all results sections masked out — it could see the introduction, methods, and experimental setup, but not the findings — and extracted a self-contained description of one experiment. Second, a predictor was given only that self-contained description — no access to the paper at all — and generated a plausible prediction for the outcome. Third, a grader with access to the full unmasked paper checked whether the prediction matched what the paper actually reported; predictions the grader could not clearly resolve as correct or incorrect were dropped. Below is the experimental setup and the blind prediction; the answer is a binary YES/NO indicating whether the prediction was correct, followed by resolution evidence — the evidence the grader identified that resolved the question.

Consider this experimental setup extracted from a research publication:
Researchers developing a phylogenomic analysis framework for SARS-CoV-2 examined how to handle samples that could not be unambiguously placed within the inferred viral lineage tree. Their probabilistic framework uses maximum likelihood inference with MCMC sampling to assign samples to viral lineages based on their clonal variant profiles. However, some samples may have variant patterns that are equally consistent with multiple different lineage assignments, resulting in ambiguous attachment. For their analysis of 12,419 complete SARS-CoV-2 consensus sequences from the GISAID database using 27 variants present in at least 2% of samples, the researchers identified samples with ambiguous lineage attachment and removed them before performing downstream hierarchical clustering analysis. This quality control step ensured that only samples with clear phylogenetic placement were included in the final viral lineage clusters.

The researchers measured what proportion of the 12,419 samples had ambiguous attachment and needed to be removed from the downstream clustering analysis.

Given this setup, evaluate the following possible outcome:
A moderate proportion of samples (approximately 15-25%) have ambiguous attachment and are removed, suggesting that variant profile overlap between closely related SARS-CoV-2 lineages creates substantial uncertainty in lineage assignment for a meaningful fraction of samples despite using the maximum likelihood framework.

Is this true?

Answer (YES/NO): NO